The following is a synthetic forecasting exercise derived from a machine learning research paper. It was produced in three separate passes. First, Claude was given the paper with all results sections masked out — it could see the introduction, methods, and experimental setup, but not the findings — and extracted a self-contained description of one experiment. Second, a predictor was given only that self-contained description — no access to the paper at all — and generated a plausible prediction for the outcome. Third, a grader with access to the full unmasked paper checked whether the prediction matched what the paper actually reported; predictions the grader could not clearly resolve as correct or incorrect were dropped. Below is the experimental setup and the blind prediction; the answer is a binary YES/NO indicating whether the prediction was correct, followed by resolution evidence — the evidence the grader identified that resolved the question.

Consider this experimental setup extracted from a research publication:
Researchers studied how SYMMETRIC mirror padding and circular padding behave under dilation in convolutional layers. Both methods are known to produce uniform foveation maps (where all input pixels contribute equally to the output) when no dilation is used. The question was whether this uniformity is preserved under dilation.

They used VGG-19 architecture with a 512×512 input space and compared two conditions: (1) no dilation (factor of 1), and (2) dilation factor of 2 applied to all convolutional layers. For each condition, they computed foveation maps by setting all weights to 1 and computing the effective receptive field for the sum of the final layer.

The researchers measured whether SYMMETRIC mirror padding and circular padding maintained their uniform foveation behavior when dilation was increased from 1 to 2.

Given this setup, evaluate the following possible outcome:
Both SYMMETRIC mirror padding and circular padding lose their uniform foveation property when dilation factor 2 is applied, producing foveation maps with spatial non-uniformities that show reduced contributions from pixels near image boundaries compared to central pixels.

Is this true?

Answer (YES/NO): NO